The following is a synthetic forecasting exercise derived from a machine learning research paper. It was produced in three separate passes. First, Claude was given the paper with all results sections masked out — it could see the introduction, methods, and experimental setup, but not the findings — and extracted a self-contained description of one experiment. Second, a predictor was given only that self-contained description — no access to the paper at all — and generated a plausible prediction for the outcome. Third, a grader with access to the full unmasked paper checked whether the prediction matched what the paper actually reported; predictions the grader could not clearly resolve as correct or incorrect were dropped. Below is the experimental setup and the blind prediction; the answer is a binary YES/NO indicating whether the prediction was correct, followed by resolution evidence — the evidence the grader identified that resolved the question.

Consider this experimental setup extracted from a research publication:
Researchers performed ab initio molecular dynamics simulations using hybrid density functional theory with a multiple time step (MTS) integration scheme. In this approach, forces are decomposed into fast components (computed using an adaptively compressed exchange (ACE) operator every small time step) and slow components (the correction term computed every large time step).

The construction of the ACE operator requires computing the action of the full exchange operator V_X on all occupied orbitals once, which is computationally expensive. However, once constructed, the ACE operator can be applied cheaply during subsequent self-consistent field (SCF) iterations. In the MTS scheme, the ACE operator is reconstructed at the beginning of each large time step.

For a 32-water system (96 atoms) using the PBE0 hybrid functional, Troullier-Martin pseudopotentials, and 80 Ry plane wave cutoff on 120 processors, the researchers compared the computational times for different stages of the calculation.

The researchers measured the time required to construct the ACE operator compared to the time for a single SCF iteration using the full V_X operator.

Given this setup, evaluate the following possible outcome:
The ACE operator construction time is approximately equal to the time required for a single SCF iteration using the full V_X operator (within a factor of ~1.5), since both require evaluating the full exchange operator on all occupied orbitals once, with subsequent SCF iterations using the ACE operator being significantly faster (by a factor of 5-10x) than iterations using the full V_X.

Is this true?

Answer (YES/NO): NO